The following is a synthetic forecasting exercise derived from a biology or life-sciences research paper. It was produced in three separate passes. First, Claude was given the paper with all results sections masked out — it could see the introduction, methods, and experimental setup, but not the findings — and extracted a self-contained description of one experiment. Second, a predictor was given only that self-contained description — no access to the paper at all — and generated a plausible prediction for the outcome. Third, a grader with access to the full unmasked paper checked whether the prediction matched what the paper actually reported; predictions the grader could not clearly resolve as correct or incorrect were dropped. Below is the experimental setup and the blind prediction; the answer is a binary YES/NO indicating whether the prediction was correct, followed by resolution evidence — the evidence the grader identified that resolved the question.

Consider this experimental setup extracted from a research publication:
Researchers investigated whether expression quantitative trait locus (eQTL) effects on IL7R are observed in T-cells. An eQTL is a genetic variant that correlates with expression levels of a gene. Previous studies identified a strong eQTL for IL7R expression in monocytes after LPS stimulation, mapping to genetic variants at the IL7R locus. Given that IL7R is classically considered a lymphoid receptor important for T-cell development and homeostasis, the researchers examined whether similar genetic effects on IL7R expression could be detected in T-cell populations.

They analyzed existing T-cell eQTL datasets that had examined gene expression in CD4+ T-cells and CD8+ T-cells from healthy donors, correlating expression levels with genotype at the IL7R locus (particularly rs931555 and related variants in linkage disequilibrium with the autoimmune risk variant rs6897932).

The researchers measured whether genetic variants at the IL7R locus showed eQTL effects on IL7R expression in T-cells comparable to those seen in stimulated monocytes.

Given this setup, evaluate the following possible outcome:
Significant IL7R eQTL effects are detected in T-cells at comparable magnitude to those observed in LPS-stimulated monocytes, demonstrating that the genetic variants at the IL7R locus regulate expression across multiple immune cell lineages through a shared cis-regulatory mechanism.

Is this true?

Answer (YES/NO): NO